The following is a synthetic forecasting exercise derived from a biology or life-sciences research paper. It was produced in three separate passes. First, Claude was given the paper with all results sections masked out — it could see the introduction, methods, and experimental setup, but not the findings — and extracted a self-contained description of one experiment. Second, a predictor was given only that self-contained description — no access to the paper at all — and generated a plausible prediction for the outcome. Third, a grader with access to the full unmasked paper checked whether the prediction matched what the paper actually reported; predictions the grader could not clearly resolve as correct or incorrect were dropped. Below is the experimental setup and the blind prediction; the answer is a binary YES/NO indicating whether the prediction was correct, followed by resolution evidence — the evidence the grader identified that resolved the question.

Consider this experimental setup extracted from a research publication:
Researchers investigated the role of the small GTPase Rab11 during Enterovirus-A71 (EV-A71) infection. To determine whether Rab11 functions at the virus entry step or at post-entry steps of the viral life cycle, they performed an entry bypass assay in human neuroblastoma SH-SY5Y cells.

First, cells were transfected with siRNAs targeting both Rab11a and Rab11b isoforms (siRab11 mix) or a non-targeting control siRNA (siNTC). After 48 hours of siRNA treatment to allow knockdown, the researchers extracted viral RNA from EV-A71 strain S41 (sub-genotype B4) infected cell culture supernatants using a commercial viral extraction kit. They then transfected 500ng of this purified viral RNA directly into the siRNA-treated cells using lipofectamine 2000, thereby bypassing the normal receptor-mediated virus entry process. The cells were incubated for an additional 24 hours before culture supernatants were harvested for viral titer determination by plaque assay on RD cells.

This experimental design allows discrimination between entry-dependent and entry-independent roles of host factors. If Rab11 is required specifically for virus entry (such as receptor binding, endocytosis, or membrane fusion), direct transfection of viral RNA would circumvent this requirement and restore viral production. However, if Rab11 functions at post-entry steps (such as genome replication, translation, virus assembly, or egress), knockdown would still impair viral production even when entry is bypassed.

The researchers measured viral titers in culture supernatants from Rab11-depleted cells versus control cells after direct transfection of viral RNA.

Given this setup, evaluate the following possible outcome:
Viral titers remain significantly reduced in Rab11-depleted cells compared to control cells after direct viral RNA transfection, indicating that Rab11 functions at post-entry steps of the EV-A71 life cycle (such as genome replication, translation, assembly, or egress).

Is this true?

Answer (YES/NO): YES